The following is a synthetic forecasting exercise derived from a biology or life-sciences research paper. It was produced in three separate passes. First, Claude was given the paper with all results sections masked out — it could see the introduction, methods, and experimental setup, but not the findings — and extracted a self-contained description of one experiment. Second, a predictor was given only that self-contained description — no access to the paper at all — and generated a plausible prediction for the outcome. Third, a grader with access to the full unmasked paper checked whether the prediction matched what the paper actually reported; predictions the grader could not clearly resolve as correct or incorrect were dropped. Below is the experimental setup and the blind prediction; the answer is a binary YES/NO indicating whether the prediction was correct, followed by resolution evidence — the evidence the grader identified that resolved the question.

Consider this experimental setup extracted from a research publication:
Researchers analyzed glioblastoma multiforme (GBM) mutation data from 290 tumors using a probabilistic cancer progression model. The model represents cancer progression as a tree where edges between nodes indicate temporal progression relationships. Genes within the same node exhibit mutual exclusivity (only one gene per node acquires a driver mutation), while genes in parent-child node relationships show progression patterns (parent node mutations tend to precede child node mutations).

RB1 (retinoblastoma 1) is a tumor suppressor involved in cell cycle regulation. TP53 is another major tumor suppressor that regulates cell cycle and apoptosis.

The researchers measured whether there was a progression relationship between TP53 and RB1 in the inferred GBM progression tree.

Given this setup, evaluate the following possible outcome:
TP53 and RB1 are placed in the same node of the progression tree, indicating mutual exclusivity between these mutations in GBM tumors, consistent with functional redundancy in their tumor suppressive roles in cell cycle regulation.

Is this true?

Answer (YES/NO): NO